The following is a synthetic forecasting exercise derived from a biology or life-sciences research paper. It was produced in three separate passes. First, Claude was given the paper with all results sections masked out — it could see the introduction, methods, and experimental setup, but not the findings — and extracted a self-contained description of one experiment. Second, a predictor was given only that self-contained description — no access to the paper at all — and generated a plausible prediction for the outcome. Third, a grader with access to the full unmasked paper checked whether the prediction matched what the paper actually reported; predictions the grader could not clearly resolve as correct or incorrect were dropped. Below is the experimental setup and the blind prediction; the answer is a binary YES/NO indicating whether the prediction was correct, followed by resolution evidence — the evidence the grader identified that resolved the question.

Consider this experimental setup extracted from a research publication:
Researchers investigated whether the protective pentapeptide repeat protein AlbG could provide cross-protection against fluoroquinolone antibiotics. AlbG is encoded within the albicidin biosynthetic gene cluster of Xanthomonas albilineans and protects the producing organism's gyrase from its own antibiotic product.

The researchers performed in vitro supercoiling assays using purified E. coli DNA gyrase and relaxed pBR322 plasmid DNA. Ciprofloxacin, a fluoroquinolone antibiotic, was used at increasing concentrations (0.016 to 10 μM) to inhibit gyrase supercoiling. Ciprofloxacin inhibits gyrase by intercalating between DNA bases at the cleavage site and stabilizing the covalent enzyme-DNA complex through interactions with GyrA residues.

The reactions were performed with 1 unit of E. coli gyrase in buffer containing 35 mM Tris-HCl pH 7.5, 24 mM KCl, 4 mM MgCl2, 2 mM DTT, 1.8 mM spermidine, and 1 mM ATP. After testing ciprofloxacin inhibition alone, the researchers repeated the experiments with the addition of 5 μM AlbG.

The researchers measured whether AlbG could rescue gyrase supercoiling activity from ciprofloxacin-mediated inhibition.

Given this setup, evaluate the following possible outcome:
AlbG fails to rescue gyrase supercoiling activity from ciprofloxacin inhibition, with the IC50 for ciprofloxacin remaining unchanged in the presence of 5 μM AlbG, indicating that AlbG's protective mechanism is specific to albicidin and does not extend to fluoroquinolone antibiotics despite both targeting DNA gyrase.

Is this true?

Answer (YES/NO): YES